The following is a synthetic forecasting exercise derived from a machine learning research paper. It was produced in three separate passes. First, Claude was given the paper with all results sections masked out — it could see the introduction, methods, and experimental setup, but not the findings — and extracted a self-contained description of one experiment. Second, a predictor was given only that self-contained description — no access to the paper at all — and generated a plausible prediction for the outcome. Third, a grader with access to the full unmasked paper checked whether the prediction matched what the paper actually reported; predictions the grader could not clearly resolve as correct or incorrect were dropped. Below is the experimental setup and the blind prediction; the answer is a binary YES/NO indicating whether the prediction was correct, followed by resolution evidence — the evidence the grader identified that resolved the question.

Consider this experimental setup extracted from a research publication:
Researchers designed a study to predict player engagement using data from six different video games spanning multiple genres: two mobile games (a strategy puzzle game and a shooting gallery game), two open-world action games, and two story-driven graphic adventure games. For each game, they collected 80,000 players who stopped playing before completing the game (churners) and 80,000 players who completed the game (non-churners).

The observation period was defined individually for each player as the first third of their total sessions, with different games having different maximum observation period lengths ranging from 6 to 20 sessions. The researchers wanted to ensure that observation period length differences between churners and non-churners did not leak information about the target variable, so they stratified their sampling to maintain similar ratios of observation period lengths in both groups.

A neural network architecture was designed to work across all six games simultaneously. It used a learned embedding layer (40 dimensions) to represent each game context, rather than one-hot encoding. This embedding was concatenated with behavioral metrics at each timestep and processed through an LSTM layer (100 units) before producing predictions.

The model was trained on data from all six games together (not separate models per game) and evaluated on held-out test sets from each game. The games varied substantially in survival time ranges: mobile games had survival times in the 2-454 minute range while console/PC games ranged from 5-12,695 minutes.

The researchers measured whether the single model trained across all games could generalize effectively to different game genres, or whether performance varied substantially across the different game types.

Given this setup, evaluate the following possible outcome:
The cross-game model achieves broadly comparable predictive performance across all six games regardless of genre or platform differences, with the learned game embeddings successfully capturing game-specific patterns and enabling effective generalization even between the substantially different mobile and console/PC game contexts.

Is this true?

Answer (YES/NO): YES